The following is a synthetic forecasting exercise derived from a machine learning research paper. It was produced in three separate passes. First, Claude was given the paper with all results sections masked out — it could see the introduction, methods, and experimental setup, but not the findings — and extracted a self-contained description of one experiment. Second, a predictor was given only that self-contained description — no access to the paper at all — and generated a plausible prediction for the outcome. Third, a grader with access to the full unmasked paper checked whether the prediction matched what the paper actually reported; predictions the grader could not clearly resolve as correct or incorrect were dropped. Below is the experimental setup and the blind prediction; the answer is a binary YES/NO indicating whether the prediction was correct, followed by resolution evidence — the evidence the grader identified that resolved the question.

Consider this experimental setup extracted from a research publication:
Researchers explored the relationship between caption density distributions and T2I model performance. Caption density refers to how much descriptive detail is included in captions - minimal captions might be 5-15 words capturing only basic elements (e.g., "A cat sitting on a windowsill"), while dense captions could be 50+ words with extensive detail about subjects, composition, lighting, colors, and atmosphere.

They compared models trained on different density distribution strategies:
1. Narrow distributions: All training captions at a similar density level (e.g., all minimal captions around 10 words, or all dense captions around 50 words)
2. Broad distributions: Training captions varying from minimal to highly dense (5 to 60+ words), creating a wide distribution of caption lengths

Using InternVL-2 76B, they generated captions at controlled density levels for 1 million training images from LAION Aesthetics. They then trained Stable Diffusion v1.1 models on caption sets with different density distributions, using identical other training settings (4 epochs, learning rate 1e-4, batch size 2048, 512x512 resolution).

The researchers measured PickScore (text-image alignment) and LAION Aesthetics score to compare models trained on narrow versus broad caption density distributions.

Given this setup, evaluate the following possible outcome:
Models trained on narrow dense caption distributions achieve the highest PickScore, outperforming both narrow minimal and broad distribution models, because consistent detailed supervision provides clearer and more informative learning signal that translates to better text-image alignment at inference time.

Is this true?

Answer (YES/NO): NO